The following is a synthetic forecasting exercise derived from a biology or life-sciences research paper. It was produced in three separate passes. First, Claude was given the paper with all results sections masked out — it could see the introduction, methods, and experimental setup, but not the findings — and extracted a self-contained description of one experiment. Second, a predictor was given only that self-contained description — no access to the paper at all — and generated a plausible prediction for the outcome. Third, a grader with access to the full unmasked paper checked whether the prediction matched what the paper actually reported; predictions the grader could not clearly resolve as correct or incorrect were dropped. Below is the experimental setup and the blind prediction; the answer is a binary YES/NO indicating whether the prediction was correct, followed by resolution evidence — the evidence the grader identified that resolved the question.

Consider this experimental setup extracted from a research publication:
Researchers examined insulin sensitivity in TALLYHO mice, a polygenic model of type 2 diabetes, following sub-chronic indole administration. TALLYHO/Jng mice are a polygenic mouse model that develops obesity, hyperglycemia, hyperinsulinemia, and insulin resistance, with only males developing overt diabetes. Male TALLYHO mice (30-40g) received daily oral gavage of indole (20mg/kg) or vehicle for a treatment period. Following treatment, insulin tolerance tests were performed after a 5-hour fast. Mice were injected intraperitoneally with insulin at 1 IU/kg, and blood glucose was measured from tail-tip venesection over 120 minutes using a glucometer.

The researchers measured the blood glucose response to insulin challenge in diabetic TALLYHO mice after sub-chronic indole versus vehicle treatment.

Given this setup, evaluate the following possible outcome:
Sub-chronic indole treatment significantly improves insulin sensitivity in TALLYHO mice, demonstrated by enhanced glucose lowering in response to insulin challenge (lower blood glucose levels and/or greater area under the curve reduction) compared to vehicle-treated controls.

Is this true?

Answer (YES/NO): YES